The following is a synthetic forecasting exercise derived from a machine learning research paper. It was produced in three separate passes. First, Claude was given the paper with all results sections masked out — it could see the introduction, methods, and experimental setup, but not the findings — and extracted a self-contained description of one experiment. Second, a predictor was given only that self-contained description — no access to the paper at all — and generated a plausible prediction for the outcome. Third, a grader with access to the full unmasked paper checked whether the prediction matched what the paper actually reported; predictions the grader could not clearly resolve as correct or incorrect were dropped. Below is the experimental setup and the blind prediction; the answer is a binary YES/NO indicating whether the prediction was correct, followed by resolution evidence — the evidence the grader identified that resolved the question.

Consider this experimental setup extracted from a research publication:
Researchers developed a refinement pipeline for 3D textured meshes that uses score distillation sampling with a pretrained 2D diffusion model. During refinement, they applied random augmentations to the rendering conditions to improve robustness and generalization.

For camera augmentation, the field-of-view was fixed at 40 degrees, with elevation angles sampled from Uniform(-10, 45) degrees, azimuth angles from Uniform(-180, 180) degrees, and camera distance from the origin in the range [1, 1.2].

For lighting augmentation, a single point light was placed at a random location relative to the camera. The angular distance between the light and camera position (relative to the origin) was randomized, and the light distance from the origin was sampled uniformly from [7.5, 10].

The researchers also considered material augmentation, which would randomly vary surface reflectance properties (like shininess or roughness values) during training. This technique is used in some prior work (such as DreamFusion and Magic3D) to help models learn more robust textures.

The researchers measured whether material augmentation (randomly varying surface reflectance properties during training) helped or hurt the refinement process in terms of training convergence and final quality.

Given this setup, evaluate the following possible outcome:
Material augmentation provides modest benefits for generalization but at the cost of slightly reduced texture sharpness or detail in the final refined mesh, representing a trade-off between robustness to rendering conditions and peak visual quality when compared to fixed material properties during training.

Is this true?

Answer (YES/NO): NO